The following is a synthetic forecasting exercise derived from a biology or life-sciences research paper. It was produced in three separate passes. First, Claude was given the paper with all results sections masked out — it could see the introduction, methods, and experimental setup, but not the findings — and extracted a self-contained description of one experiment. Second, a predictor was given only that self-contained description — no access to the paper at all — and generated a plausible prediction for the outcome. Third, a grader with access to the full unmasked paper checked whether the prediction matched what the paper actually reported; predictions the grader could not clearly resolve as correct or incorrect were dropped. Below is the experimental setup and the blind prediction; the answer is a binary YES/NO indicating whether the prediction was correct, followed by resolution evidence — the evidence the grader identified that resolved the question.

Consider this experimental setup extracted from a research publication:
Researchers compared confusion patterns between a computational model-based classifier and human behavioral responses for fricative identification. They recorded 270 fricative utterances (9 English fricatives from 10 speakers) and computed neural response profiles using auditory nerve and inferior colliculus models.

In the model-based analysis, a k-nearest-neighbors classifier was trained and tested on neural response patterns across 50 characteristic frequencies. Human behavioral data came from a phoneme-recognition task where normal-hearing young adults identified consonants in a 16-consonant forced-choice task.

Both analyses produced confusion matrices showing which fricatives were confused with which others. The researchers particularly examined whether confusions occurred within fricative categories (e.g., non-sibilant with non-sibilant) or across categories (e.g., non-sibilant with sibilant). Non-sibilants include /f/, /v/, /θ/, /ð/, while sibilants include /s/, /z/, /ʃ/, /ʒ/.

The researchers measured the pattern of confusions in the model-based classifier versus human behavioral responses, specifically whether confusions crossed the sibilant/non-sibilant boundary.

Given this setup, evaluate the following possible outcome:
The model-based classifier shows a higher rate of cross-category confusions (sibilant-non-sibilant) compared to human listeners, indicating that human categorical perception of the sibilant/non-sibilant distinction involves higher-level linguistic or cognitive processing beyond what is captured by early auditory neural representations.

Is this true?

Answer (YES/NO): NO